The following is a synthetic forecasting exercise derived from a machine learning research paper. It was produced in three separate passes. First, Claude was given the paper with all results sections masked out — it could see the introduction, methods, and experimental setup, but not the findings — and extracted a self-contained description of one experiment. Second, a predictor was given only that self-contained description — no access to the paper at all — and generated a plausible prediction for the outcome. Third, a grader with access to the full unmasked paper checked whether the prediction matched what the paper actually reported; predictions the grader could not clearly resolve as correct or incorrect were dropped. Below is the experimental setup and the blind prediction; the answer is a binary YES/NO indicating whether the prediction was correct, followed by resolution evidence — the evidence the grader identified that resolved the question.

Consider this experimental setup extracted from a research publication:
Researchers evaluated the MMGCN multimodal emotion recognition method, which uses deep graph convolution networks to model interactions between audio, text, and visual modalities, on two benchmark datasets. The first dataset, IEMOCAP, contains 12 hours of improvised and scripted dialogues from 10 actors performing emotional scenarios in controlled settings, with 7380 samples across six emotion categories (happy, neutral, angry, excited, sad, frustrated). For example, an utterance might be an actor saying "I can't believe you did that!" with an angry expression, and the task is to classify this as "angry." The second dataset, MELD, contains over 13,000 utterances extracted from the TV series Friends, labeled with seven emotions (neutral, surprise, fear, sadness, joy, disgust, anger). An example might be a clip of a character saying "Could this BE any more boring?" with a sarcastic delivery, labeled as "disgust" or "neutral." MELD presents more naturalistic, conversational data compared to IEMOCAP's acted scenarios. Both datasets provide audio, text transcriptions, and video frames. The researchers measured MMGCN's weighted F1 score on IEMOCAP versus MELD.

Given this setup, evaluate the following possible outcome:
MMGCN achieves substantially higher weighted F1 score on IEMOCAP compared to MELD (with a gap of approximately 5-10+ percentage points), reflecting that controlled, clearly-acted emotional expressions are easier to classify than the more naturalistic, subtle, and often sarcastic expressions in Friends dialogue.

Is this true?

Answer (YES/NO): YES